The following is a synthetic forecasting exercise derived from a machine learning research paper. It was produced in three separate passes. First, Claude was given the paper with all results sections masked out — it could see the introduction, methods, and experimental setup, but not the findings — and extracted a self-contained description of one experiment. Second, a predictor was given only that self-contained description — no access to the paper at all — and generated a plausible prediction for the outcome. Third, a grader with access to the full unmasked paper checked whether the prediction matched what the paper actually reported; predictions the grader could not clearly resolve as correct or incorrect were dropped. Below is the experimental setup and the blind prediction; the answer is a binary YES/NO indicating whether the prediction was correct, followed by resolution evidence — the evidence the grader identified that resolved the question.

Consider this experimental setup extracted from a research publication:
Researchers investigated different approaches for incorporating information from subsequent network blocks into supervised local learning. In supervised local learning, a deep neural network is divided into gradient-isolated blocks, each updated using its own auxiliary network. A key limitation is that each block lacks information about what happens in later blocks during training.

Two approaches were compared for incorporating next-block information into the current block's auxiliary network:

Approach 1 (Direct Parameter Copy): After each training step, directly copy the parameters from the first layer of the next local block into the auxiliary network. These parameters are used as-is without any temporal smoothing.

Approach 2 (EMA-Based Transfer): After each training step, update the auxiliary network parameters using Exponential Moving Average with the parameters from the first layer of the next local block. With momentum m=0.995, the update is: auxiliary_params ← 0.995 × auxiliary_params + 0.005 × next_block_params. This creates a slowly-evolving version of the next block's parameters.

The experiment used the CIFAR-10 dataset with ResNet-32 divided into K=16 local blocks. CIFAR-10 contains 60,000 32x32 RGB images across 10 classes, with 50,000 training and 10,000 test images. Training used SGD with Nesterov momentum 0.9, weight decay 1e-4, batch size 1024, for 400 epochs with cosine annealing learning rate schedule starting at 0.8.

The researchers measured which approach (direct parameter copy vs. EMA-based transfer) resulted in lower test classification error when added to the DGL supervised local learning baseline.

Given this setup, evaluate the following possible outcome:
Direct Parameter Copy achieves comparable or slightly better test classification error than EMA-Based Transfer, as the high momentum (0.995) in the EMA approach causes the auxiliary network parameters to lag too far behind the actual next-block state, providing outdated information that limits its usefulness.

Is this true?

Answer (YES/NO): NO